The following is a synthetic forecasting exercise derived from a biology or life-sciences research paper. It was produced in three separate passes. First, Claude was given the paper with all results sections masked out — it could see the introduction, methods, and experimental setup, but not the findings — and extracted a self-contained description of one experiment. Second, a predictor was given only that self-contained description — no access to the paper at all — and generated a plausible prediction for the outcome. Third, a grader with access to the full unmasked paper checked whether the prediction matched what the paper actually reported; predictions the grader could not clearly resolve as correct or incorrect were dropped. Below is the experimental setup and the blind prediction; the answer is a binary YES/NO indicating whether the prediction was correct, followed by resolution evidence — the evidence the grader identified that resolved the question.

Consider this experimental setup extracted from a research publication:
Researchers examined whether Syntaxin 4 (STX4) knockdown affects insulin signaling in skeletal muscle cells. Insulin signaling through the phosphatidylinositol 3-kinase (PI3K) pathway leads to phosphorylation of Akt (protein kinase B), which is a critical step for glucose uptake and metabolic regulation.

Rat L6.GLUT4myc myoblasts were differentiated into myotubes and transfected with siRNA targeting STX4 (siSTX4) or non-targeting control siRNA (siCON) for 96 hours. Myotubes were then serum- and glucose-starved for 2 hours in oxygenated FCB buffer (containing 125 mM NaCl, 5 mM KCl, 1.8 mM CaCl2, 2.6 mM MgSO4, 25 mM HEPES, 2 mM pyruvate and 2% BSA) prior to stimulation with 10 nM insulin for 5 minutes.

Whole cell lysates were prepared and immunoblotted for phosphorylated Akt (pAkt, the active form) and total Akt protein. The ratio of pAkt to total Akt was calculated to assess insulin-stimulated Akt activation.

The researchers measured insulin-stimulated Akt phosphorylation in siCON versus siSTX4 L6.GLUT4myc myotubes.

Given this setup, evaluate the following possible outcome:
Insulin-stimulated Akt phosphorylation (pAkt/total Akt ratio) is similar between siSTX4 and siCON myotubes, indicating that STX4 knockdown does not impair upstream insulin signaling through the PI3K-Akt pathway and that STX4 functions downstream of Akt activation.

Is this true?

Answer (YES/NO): YES